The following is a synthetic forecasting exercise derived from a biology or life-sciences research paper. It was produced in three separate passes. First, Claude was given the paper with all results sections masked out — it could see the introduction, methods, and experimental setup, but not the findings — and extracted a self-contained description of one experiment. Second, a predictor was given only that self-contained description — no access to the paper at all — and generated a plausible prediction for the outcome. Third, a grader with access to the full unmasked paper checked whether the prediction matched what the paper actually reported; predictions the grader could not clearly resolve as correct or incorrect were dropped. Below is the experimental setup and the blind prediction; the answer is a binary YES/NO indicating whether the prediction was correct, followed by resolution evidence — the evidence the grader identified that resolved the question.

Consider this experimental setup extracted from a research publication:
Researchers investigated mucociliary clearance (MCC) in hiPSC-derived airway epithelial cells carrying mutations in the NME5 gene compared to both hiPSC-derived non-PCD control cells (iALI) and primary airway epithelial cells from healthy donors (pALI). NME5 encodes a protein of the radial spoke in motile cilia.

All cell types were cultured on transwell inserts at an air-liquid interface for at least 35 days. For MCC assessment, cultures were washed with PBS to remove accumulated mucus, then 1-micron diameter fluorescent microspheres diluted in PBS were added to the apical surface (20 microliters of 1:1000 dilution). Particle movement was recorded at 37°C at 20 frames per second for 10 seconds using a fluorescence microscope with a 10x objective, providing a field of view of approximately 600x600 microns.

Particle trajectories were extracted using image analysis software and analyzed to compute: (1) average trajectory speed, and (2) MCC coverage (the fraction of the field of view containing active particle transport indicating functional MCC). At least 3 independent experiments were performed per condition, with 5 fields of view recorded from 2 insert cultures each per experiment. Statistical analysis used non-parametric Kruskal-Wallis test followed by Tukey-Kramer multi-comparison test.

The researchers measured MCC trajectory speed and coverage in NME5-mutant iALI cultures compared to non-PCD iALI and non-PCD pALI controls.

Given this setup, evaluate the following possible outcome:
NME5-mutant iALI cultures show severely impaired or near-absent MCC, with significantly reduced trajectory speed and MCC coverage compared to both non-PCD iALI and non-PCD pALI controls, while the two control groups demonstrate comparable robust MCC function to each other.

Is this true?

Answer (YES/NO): NO